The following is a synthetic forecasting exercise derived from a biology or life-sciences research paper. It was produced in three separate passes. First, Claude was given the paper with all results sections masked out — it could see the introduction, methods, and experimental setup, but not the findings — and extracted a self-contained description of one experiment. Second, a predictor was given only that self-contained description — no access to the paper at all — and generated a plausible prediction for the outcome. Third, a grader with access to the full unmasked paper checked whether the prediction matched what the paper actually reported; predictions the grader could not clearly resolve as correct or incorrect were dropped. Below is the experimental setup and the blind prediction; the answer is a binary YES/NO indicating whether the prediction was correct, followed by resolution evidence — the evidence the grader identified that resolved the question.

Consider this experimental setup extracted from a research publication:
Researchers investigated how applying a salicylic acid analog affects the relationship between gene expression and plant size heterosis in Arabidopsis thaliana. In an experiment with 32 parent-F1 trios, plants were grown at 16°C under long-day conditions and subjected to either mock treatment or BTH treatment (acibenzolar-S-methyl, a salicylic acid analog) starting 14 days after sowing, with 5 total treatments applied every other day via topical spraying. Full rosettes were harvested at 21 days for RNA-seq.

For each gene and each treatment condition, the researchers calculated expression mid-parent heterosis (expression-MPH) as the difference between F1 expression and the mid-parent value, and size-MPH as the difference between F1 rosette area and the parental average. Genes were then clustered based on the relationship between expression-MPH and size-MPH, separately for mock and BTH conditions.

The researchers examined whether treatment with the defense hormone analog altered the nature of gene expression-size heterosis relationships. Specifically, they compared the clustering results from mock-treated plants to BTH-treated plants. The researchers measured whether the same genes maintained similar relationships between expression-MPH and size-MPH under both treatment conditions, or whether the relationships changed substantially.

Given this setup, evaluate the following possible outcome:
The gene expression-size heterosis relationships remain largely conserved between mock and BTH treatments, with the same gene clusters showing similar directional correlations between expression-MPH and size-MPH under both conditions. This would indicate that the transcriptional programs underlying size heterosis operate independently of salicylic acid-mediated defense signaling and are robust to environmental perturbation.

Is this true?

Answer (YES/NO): NO